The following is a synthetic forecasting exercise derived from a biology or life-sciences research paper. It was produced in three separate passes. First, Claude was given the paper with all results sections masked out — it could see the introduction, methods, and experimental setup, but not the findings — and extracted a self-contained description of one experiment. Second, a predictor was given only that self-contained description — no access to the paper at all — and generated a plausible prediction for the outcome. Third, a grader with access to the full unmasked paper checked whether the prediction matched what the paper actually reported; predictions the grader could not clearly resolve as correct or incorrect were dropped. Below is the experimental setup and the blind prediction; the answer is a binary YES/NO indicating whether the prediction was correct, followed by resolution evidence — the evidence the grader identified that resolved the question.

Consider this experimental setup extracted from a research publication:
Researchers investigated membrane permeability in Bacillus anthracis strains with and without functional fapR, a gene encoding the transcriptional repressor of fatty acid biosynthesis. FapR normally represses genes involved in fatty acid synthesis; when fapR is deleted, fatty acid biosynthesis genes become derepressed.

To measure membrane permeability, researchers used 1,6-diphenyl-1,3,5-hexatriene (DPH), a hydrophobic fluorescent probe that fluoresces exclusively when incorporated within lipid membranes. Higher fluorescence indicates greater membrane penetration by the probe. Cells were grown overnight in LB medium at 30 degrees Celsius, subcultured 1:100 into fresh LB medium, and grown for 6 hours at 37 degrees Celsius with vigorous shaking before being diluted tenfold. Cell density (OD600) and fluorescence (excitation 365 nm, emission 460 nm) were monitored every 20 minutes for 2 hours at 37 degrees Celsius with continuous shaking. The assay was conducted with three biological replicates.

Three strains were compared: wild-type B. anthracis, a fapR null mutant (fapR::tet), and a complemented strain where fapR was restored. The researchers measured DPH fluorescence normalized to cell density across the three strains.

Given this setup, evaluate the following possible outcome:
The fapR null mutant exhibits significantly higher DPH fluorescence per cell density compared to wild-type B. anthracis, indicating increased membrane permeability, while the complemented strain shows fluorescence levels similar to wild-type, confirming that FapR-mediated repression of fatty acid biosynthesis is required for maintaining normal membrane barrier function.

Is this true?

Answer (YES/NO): NO